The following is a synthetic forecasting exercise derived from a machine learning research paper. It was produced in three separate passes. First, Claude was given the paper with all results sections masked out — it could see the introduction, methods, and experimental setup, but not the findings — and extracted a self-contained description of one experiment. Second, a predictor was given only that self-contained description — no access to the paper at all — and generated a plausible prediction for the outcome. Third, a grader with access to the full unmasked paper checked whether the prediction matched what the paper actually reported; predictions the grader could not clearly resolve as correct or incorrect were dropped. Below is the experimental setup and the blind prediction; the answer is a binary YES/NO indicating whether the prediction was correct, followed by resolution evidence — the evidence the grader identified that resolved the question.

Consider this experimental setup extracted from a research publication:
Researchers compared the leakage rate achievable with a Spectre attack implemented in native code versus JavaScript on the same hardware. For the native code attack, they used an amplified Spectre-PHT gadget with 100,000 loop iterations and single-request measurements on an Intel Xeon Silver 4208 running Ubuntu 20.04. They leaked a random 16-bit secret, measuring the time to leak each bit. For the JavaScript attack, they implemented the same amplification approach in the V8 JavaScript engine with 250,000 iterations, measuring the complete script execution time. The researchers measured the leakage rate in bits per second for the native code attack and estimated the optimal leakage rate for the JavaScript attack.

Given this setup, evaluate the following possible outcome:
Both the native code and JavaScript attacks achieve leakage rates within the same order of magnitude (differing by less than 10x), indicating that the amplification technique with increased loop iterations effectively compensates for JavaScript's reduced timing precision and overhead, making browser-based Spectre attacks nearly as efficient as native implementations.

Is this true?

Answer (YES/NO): NO